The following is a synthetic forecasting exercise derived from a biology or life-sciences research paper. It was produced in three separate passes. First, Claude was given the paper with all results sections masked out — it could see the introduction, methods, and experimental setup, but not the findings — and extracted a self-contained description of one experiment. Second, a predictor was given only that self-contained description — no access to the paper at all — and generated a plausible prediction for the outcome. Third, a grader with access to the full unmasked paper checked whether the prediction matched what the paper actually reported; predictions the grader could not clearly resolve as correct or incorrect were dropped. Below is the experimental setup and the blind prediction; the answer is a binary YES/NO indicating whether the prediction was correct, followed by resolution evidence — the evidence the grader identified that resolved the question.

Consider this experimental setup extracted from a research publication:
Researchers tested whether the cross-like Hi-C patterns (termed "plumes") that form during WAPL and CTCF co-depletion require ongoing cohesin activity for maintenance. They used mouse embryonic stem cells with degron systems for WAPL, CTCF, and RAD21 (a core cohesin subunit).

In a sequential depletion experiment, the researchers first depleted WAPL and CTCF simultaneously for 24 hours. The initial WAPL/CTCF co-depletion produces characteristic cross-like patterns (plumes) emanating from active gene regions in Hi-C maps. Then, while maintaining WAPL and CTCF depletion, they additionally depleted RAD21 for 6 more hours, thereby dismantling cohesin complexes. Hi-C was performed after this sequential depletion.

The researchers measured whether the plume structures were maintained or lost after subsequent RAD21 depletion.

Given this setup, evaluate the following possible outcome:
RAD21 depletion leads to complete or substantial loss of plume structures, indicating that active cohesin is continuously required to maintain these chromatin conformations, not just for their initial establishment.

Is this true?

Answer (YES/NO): YES